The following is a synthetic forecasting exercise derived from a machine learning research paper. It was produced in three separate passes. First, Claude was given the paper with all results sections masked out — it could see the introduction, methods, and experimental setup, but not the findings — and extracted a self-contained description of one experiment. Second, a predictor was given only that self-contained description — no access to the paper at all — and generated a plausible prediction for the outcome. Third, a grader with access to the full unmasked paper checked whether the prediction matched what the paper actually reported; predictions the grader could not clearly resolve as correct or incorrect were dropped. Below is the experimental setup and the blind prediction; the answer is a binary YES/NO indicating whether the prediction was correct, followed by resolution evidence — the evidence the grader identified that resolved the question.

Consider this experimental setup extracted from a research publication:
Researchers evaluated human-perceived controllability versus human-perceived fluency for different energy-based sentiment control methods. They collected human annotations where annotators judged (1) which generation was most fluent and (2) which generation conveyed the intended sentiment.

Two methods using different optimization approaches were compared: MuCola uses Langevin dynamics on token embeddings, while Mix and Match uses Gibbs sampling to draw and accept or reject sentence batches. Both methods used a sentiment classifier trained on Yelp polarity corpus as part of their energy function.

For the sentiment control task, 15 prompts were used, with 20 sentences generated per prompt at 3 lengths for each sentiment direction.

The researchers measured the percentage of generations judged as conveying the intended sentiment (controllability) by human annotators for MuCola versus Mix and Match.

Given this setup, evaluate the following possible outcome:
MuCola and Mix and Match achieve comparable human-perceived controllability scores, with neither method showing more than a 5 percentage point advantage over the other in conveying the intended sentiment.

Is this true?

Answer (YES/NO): NO